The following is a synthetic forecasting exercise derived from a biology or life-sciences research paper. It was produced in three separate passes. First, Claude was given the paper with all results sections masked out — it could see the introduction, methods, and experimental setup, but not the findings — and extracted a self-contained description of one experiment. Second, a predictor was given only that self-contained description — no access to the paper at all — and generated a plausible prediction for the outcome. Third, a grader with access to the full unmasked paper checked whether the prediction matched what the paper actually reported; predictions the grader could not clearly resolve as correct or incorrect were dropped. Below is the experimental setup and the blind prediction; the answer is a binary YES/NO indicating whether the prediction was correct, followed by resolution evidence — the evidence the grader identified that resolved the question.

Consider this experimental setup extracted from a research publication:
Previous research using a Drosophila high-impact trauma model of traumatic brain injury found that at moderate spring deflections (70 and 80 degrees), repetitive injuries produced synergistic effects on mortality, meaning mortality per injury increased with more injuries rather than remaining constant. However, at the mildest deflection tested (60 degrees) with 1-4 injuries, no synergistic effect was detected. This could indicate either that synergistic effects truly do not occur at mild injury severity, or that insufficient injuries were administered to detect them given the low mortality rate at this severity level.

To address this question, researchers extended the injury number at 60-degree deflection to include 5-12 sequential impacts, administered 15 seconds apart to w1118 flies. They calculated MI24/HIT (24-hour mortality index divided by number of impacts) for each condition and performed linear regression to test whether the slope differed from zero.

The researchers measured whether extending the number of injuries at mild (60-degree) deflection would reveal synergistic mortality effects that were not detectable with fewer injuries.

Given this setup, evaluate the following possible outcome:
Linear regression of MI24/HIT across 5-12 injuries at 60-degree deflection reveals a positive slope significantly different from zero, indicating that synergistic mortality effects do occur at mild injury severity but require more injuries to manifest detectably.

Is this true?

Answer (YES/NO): YES